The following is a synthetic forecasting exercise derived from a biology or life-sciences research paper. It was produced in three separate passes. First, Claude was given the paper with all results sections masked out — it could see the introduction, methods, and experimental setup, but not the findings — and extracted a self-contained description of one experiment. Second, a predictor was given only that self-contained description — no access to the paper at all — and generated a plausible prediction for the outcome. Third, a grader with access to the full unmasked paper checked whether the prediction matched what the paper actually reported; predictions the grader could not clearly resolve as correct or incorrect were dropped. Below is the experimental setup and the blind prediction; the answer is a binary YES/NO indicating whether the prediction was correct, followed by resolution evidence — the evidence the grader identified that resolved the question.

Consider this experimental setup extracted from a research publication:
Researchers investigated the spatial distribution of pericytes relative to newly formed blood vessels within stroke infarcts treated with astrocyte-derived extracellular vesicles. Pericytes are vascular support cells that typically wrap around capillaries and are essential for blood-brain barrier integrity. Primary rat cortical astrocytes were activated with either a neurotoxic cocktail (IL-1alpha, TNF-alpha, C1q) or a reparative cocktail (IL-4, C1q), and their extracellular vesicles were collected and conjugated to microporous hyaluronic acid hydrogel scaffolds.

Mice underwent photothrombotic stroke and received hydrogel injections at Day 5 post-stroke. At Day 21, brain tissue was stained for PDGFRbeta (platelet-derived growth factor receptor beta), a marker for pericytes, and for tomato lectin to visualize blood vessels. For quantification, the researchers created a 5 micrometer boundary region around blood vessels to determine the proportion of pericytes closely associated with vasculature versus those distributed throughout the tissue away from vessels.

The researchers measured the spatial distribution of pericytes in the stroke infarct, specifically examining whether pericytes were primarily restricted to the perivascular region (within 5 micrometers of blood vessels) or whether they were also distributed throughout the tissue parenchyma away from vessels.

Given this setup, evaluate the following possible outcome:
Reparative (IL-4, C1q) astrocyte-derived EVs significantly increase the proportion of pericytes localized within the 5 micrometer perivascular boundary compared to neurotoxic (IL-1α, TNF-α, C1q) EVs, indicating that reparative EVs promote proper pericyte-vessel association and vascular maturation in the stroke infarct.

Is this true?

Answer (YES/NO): NO